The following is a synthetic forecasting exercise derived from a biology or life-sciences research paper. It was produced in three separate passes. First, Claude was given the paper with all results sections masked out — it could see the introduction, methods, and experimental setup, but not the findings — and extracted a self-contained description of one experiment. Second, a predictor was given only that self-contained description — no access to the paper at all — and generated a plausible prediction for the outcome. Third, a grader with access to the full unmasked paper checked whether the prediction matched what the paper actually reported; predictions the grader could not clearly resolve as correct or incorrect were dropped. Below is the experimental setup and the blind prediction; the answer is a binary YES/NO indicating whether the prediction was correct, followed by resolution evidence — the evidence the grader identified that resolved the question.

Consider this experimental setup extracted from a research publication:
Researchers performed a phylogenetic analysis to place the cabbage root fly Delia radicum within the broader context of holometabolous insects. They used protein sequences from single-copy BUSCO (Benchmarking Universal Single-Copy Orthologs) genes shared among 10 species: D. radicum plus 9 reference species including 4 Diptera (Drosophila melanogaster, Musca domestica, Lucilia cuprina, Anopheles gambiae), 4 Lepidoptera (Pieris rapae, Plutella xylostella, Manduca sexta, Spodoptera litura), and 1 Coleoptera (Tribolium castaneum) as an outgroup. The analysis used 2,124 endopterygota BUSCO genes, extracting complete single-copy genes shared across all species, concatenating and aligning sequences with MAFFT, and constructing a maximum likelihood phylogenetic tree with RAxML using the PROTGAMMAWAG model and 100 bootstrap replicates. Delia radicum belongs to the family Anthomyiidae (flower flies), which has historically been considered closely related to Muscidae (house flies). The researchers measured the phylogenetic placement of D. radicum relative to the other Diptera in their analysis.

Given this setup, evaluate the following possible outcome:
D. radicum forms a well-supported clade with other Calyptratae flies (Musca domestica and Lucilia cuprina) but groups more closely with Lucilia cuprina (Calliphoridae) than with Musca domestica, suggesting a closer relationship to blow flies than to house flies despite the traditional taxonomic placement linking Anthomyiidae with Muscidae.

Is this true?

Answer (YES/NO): NO